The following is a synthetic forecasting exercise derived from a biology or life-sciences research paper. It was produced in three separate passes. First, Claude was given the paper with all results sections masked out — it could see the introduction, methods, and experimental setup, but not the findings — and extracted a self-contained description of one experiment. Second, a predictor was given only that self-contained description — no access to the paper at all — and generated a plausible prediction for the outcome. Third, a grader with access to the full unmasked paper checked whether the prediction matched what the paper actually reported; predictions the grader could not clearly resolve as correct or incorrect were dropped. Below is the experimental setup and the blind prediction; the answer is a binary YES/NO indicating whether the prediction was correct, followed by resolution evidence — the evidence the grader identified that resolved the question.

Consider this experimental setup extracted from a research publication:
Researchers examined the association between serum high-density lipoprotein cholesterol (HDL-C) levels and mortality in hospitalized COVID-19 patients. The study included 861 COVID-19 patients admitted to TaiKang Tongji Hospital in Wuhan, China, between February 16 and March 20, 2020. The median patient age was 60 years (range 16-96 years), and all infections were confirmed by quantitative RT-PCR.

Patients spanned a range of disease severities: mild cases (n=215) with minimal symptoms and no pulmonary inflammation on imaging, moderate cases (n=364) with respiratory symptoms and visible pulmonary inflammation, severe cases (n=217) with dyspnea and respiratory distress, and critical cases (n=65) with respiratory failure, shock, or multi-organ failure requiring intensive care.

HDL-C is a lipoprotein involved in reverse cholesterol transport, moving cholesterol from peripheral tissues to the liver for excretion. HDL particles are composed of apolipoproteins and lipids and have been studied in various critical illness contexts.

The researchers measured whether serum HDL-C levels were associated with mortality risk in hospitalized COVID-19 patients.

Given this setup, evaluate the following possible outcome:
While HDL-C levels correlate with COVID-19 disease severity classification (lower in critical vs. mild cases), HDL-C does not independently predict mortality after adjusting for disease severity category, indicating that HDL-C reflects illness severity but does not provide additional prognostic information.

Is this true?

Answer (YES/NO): NO